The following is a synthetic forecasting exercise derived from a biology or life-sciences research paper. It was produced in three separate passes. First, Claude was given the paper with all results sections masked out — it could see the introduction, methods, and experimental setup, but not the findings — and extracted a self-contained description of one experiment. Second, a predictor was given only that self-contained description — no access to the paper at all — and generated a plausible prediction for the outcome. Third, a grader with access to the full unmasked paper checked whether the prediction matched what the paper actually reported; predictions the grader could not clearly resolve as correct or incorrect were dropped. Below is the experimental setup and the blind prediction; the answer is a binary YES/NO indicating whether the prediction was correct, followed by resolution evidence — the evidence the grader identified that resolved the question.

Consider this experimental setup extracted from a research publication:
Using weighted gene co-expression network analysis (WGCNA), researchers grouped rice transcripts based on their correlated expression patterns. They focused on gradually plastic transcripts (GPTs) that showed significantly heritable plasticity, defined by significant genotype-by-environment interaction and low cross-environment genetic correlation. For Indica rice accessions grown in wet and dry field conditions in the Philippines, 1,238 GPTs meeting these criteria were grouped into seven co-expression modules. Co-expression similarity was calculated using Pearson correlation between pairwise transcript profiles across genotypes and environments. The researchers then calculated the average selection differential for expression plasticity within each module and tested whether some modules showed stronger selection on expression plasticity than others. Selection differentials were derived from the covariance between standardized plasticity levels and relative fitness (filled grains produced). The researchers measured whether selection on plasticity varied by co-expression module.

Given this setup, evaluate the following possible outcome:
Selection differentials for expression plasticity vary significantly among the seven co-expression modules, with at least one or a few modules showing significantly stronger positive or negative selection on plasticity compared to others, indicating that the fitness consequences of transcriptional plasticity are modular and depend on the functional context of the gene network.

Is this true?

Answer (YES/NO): YES